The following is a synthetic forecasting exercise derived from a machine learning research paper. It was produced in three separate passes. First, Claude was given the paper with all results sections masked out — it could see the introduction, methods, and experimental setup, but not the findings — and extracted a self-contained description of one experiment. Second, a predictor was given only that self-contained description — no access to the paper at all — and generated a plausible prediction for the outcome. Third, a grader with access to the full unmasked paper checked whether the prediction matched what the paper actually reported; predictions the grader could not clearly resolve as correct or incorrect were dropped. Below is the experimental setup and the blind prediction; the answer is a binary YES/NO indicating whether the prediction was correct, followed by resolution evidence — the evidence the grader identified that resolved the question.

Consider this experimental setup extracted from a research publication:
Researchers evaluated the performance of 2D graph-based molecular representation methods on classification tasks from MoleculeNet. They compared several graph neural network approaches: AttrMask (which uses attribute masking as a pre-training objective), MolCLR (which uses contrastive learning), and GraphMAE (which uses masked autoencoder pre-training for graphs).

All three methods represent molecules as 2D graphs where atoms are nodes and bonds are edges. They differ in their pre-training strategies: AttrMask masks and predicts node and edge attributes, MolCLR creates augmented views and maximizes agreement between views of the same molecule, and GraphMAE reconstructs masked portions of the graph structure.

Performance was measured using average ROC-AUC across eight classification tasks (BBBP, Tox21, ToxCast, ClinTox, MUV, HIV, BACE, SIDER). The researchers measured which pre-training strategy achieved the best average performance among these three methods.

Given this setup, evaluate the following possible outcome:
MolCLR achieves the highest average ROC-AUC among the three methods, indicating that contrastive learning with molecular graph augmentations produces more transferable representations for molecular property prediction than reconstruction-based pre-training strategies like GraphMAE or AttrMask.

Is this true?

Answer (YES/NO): NO